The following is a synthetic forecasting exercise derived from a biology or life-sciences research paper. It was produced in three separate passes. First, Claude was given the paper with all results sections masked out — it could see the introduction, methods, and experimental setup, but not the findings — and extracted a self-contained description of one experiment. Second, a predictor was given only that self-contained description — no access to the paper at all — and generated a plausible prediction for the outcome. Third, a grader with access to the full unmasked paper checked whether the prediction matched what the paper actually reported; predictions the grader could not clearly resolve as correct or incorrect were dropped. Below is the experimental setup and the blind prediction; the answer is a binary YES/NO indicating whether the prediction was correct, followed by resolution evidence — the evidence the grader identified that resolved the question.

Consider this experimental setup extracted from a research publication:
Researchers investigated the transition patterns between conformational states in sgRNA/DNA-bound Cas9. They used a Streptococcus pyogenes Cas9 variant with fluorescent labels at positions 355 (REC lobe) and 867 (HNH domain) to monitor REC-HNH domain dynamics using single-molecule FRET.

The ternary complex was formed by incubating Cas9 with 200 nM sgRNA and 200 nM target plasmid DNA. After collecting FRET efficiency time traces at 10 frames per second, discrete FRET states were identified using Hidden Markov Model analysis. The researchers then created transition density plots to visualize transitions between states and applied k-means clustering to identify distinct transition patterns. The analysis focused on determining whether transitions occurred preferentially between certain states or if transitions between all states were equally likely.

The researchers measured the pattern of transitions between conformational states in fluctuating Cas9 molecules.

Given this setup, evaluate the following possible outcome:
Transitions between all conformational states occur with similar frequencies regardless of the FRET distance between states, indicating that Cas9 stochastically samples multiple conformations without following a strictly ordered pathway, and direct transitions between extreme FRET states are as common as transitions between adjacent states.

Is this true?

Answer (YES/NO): NO